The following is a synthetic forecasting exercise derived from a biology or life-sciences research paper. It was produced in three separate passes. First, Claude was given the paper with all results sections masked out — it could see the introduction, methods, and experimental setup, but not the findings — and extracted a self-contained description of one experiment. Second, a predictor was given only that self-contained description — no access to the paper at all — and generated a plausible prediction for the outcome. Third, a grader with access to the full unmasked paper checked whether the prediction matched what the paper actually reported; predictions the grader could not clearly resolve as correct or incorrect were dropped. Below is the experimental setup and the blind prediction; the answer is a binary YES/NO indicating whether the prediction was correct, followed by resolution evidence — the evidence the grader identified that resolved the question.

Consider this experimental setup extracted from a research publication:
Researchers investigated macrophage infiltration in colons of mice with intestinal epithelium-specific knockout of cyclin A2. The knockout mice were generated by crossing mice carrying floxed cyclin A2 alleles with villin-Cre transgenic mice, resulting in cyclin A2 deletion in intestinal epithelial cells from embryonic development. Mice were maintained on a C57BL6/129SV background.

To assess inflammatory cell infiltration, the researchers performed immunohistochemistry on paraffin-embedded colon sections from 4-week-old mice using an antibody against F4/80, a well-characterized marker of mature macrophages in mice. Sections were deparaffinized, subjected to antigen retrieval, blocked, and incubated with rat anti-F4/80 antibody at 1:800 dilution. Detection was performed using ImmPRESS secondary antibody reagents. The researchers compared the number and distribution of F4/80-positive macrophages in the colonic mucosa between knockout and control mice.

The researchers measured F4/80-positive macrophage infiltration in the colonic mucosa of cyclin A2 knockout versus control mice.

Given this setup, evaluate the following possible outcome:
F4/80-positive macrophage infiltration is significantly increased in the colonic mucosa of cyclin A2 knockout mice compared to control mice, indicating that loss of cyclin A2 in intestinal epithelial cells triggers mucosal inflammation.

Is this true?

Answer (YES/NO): YES